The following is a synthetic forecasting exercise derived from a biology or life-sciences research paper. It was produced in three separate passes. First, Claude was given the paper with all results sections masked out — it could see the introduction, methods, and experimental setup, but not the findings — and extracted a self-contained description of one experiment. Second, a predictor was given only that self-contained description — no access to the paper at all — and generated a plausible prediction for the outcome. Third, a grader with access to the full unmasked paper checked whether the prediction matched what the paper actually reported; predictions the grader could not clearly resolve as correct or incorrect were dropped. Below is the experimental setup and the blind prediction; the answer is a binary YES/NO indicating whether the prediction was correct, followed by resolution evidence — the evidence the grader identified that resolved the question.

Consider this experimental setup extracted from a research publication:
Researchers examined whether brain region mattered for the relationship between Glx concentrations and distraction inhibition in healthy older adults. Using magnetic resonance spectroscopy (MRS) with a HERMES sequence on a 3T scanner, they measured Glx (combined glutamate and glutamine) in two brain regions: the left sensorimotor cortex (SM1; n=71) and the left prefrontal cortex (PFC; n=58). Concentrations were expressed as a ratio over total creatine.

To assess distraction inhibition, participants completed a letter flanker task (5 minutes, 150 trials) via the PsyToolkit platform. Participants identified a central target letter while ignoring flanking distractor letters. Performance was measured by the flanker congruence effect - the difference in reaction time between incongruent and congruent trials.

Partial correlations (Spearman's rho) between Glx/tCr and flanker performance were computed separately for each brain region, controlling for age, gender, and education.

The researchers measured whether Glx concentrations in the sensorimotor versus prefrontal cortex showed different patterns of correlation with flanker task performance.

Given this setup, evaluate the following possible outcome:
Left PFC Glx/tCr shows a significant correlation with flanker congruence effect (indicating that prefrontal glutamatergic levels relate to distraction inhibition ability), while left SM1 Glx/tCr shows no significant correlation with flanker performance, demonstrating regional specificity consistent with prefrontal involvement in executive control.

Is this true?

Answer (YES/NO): NO